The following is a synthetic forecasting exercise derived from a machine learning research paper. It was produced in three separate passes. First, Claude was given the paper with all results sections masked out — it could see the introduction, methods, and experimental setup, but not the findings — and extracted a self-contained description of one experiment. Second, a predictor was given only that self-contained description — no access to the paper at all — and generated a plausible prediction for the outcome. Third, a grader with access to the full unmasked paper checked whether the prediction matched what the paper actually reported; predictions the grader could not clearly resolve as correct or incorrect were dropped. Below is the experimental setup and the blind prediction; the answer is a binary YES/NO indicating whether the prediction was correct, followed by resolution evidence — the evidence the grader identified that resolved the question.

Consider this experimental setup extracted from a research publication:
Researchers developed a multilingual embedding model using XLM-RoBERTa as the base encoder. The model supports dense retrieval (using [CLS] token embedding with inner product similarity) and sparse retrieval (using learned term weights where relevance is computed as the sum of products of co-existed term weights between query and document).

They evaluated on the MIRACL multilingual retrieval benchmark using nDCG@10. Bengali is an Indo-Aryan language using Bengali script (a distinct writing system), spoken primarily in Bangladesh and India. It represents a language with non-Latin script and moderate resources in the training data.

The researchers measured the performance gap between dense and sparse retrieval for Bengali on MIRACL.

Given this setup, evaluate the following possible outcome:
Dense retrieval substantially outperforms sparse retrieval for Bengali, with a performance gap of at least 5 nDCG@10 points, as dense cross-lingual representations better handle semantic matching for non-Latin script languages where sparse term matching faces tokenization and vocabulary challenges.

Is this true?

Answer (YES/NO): YES